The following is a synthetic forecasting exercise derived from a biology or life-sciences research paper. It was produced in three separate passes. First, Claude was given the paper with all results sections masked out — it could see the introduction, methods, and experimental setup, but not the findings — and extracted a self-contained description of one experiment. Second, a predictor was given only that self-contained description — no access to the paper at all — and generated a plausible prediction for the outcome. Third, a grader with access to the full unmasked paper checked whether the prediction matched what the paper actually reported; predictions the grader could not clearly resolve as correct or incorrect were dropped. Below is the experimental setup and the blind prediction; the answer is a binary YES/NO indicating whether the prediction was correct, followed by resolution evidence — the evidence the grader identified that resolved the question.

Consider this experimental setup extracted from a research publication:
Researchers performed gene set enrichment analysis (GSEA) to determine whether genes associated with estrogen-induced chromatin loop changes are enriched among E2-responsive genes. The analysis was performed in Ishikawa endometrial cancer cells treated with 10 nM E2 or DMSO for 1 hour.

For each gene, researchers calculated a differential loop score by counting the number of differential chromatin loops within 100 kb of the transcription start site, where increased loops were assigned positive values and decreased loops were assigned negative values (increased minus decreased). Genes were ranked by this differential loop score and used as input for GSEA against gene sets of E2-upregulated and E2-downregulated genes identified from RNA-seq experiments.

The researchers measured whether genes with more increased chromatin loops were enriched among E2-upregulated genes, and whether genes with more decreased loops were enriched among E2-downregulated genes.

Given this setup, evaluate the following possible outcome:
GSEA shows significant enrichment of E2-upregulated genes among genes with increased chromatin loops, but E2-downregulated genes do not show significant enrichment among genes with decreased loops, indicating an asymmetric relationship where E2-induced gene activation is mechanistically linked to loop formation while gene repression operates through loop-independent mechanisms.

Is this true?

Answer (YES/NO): NO